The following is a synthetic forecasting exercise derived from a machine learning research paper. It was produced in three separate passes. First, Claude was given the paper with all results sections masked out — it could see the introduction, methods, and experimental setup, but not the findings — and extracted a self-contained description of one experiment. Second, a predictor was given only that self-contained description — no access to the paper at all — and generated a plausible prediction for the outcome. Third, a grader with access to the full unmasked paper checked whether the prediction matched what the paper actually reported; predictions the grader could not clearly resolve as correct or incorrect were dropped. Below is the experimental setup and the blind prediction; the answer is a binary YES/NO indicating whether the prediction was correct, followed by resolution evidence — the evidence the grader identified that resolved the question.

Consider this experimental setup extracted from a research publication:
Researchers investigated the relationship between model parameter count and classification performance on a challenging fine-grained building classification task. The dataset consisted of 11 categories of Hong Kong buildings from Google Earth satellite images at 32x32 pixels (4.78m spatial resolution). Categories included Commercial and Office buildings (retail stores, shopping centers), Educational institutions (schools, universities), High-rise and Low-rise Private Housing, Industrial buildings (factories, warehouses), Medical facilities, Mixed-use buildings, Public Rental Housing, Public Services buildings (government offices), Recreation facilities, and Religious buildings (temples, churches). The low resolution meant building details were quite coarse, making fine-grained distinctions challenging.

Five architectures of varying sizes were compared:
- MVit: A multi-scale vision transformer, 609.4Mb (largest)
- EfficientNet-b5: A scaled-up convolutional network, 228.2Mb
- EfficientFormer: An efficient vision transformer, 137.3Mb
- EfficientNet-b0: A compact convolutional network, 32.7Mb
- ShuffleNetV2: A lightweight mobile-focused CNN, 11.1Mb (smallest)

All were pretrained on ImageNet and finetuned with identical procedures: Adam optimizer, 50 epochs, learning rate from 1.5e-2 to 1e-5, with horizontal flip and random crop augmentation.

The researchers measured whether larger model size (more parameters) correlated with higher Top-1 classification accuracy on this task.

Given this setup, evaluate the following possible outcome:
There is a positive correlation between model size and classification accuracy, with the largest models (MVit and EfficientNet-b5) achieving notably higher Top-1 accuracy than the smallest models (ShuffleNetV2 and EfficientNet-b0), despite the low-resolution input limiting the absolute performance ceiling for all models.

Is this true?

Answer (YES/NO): NO